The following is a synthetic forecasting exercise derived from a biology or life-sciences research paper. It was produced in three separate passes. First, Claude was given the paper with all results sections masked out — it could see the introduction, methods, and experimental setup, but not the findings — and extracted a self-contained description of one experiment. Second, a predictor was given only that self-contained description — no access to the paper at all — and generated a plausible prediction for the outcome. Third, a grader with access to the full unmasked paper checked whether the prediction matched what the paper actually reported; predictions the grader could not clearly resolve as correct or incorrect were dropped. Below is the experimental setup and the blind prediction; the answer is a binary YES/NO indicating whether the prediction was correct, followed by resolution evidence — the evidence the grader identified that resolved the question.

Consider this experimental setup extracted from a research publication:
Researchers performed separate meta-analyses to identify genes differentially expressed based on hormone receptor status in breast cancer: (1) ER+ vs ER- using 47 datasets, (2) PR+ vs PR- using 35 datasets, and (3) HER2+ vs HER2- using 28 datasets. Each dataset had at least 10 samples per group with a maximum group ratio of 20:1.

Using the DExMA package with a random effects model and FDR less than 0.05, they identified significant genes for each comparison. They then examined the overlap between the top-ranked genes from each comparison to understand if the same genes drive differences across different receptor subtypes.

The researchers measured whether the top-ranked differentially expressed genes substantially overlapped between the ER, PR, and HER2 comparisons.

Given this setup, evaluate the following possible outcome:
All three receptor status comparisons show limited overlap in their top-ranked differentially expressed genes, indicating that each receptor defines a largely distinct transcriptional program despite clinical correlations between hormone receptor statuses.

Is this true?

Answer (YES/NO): NO